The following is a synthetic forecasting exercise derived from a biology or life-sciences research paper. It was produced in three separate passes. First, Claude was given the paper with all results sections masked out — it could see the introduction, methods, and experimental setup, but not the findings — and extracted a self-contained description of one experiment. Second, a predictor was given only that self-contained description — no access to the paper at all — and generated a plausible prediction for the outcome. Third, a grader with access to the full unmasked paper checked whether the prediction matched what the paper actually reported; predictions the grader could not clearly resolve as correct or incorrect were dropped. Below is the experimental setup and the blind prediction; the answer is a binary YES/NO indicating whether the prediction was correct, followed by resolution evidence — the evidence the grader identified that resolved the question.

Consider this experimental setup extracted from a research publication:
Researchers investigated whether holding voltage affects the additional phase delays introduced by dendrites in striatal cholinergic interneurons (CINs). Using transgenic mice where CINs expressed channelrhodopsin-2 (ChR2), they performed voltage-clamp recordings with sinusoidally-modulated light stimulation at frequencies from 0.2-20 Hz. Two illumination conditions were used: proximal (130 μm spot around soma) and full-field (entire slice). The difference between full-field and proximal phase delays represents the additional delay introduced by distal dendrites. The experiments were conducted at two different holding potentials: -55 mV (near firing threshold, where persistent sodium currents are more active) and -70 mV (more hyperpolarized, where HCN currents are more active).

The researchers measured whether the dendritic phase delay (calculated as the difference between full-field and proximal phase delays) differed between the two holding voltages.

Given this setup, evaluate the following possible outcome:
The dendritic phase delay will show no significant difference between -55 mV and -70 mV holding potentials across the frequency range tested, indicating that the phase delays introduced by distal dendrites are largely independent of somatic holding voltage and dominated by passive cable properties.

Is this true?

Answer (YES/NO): NO